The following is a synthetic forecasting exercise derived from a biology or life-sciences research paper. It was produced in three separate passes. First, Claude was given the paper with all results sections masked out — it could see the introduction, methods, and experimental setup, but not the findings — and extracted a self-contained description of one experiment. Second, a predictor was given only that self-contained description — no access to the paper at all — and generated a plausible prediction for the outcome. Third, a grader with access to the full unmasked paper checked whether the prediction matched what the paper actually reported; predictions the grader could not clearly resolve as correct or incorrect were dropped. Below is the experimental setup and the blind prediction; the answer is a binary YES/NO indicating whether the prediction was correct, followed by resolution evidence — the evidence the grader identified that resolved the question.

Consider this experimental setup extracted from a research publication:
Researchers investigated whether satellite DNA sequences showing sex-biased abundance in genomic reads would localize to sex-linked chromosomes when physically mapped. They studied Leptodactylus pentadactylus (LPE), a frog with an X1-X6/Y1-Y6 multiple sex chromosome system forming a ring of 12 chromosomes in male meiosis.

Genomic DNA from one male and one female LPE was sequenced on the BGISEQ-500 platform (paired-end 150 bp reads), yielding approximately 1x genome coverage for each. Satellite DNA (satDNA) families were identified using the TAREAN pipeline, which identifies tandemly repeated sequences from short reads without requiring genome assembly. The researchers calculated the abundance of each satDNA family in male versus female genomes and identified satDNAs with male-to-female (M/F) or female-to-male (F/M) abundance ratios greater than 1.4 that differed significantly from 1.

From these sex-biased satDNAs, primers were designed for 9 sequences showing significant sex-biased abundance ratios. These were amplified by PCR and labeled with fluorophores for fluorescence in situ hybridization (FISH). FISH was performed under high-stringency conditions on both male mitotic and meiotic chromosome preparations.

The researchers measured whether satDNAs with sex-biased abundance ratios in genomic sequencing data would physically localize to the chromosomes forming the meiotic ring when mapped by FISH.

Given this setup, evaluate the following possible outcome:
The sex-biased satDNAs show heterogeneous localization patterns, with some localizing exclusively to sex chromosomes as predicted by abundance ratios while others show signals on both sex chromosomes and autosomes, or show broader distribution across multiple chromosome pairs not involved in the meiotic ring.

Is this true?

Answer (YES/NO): YES